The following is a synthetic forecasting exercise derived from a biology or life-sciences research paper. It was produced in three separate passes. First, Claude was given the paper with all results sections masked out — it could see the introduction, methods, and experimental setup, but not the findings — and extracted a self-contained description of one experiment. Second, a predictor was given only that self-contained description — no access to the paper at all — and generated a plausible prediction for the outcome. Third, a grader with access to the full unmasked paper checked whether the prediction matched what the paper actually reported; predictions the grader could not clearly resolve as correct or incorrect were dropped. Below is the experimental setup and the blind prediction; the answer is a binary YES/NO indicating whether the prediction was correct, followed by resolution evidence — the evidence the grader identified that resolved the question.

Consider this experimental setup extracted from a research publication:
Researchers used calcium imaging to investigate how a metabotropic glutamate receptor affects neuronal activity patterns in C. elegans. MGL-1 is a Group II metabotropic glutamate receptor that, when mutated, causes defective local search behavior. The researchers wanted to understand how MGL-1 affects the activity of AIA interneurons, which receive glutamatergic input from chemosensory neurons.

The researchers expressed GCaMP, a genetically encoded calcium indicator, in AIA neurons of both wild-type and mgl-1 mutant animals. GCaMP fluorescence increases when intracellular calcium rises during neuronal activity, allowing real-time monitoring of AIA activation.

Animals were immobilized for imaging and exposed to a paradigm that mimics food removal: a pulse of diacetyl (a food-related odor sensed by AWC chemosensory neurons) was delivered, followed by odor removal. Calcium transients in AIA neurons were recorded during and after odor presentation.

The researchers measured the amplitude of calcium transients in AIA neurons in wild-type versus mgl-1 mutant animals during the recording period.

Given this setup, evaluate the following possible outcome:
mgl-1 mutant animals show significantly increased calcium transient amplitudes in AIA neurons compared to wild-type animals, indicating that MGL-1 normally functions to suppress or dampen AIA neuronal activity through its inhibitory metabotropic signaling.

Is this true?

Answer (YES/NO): NO